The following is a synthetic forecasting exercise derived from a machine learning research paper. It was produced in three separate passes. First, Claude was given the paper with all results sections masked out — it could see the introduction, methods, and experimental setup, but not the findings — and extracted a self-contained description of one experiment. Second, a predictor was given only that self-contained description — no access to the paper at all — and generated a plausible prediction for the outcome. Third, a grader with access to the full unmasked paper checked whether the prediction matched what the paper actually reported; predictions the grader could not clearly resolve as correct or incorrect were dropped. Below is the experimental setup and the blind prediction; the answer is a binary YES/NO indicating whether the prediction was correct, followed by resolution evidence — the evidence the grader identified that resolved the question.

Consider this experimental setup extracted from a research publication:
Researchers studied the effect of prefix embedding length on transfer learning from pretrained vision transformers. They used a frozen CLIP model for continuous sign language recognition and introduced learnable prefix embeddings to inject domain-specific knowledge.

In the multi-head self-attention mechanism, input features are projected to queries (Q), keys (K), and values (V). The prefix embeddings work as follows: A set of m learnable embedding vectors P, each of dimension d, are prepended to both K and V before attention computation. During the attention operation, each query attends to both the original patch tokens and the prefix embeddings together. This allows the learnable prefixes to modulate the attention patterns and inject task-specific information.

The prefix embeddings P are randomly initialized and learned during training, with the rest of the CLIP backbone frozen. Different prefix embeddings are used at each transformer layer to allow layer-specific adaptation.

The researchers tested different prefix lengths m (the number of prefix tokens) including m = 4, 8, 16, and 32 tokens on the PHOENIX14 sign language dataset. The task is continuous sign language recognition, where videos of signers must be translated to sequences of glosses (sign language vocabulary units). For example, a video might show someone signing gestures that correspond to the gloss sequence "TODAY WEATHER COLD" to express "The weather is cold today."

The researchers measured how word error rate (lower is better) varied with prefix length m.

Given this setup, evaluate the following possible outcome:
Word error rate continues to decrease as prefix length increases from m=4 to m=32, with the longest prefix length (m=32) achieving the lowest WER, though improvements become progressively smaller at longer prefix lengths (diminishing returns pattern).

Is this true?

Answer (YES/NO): NO